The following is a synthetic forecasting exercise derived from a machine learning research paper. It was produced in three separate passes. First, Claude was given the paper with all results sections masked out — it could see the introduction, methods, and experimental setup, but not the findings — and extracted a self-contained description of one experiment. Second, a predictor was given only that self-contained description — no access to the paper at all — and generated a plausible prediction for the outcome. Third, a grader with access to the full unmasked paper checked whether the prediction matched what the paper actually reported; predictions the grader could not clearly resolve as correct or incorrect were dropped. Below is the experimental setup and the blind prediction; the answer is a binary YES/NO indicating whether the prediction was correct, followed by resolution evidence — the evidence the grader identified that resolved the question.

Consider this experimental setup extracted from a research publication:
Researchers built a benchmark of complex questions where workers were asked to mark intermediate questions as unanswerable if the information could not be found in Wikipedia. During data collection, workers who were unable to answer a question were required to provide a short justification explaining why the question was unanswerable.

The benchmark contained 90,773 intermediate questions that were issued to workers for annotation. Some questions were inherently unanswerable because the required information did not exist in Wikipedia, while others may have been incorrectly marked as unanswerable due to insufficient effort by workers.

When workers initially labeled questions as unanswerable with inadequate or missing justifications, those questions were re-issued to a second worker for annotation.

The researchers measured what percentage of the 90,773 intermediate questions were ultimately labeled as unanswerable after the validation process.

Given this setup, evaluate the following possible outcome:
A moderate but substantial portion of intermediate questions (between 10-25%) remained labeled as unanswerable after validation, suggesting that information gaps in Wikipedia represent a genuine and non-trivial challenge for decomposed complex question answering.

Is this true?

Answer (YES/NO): NO